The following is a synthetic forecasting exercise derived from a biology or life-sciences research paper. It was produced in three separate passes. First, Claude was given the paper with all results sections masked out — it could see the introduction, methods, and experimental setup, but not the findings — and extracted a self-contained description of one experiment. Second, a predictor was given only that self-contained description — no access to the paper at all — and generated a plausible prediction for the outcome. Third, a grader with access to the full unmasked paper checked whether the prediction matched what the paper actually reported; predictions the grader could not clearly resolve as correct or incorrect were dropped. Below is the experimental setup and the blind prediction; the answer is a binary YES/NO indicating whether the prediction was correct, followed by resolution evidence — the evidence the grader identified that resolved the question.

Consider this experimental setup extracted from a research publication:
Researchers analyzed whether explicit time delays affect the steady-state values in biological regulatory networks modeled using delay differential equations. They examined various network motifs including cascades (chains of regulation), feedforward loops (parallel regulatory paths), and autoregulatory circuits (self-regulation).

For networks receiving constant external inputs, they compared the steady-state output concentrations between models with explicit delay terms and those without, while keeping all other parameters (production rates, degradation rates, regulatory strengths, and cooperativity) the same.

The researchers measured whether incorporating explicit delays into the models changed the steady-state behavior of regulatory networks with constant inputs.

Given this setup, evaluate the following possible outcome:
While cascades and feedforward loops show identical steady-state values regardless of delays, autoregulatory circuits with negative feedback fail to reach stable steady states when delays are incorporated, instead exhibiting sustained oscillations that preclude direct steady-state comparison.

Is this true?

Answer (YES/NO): NO